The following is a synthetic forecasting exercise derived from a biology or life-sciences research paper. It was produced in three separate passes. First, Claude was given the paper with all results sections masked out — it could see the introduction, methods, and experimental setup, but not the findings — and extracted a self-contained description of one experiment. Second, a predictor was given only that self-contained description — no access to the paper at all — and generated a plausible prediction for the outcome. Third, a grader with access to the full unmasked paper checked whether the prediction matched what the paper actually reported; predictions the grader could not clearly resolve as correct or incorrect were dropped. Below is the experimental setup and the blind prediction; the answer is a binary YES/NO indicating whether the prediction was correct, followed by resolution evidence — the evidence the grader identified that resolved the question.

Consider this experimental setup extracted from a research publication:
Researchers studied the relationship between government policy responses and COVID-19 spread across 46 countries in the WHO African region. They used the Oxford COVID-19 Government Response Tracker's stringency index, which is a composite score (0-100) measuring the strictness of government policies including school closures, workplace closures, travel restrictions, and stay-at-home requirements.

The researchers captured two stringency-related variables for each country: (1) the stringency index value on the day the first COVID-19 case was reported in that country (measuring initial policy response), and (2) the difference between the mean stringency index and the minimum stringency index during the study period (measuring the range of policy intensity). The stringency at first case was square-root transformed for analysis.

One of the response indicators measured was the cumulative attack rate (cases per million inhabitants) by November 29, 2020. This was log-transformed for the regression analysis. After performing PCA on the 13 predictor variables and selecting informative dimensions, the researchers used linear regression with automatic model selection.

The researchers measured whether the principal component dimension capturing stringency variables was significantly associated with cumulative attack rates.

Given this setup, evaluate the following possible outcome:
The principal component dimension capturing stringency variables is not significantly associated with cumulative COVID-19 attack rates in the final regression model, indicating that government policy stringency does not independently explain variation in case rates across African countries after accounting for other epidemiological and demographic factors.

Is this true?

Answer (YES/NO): YES